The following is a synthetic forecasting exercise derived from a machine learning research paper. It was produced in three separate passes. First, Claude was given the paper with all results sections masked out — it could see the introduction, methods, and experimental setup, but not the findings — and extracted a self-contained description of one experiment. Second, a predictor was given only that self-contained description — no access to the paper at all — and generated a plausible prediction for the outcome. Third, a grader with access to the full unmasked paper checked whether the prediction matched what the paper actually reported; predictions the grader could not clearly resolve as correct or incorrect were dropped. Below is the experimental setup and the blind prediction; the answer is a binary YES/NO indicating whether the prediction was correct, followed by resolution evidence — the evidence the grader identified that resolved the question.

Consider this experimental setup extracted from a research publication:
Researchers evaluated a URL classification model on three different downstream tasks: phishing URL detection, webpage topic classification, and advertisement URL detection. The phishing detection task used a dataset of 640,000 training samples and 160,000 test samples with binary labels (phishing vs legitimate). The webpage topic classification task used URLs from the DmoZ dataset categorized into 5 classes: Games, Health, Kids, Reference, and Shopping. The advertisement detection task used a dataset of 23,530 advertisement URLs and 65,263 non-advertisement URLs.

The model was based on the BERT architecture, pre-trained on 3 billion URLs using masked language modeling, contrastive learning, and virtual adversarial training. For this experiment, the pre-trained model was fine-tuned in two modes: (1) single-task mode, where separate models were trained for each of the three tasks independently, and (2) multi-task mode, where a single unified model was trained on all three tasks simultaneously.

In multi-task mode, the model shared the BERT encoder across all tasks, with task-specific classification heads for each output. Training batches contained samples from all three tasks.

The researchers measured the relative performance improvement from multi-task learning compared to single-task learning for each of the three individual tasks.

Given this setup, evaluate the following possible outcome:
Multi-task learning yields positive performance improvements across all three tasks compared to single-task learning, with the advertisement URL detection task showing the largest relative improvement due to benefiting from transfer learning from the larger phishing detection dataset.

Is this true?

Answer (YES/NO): NO